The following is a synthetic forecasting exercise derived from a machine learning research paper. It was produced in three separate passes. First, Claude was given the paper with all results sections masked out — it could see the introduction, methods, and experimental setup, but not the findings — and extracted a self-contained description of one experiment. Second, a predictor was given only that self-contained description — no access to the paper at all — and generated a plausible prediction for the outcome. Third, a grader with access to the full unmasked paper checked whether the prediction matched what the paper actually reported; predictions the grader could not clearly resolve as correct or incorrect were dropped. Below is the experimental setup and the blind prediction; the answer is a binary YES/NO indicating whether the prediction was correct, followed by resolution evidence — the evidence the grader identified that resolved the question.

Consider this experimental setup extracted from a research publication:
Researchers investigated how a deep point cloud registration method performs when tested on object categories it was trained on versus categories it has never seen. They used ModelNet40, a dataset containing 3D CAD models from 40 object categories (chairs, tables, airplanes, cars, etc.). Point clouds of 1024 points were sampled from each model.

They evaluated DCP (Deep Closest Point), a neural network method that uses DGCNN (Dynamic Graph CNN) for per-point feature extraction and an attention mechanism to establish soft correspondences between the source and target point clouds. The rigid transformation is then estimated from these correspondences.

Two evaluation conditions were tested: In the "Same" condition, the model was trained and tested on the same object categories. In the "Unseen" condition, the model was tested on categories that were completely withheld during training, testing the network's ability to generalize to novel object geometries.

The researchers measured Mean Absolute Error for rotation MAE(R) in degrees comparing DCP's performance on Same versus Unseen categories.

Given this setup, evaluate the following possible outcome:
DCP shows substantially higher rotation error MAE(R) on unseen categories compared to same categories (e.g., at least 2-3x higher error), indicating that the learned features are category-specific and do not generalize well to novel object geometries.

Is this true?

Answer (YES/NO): NO